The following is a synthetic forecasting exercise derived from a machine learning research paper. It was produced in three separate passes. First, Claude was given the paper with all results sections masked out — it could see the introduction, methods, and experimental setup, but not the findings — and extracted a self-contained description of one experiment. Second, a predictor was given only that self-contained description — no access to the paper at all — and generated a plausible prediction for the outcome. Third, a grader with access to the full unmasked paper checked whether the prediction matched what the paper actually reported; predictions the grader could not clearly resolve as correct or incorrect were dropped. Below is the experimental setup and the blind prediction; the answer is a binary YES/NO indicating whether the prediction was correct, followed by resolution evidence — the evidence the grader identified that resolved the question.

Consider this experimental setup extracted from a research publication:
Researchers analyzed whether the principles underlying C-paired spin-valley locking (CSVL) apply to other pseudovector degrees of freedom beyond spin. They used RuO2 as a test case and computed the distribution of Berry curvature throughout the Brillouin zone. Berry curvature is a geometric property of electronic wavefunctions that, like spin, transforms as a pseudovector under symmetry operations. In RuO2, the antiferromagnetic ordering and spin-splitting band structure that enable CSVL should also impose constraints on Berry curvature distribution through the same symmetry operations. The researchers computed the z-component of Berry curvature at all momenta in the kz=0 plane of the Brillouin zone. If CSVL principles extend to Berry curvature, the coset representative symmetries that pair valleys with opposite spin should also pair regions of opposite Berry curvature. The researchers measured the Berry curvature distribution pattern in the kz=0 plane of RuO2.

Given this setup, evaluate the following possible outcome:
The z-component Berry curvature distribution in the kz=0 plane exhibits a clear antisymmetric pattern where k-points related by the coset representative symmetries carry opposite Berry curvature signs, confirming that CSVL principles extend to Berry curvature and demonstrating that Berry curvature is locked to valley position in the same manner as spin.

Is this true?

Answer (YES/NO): YES